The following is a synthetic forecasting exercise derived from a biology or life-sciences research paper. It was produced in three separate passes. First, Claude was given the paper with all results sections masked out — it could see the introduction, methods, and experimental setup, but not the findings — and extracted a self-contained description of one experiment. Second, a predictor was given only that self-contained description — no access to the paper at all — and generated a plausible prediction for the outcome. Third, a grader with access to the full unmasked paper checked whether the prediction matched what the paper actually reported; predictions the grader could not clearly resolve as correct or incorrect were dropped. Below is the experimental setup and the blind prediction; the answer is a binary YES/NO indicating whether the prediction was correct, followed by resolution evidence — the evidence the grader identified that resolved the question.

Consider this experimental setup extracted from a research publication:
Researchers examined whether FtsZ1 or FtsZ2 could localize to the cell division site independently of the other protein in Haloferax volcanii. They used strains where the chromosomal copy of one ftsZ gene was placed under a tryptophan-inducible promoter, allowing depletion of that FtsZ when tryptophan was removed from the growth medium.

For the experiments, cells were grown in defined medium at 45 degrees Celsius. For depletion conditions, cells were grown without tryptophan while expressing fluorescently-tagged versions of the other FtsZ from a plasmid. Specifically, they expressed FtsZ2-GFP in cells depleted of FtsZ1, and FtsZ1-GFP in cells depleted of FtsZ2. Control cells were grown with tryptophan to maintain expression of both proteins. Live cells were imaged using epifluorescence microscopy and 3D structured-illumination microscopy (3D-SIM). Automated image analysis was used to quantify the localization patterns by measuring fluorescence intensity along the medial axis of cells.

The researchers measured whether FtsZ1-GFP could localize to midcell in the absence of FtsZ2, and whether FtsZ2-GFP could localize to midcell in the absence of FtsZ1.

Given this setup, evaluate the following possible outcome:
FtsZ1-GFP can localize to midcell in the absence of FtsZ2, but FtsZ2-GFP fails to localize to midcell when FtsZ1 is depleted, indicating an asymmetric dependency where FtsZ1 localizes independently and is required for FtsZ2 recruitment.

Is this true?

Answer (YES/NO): YES